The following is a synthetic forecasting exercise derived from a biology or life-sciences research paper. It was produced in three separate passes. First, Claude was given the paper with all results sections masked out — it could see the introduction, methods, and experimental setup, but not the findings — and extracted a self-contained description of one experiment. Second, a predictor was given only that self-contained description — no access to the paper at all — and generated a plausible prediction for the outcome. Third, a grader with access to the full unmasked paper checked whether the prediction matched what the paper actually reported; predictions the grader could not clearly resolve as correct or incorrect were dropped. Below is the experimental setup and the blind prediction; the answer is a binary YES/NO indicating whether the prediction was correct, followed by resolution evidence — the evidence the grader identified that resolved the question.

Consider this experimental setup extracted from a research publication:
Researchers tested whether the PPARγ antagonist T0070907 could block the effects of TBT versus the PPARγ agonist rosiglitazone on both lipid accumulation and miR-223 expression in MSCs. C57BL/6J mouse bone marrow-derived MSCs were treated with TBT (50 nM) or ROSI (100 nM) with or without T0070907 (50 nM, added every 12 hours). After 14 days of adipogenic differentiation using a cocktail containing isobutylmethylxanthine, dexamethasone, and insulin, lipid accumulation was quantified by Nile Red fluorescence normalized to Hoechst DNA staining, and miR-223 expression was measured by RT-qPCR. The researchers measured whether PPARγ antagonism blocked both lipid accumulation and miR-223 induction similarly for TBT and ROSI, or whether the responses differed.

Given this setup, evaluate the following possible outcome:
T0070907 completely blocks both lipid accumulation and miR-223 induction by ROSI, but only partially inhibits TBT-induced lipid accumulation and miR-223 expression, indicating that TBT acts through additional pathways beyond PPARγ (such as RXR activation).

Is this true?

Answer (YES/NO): NO